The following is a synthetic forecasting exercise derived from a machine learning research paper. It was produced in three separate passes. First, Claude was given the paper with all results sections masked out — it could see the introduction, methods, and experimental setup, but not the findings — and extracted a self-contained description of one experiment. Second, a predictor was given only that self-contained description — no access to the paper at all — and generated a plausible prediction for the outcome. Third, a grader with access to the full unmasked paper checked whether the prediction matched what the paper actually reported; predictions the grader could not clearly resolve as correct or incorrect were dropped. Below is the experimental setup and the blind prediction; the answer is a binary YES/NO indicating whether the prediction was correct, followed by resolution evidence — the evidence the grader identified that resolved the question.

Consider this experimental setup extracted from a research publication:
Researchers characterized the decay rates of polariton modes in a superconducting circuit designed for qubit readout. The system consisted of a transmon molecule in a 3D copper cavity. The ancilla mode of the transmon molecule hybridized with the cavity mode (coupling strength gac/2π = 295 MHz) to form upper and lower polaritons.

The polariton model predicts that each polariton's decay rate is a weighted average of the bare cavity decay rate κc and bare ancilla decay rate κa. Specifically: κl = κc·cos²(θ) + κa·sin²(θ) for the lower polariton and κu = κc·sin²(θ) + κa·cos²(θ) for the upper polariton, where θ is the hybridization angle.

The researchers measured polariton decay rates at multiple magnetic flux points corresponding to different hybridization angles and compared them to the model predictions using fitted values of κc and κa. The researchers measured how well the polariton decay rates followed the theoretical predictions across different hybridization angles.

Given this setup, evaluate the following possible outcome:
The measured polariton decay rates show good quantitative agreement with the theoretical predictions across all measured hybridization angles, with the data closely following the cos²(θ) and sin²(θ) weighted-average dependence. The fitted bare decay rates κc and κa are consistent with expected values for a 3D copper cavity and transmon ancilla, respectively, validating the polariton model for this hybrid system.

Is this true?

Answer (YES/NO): NO